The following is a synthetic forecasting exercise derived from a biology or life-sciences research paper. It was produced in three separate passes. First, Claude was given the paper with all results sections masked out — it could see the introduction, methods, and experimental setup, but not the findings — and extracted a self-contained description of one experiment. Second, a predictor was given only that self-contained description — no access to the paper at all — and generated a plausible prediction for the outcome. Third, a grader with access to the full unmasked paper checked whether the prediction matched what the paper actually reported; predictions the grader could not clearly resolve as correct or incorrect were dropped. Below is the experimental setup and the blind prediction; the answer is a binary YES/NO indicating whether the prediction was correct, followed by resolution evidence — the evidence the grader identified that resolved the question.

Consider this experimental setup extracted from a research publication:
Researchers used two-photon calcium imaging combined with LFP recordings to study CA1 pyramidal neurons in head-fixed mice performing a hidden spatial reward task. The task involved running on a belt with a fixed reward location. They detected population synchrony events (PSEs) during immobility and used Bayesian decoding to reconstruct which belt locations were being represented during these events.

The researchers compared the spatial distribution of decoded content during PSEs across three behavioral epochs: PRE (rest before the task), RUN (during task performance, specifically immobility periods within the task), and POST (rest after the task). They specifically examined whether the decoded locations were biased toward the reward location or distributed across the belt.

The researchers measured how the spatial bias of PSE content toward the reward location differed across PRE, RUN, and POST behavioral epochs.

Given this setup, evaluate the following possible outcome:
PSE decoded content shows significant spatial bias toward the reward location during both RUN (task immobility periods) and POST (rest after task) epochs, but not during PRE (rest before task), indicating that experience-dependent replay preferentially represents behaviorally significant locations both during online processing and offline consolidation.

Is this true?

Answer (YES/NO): NO